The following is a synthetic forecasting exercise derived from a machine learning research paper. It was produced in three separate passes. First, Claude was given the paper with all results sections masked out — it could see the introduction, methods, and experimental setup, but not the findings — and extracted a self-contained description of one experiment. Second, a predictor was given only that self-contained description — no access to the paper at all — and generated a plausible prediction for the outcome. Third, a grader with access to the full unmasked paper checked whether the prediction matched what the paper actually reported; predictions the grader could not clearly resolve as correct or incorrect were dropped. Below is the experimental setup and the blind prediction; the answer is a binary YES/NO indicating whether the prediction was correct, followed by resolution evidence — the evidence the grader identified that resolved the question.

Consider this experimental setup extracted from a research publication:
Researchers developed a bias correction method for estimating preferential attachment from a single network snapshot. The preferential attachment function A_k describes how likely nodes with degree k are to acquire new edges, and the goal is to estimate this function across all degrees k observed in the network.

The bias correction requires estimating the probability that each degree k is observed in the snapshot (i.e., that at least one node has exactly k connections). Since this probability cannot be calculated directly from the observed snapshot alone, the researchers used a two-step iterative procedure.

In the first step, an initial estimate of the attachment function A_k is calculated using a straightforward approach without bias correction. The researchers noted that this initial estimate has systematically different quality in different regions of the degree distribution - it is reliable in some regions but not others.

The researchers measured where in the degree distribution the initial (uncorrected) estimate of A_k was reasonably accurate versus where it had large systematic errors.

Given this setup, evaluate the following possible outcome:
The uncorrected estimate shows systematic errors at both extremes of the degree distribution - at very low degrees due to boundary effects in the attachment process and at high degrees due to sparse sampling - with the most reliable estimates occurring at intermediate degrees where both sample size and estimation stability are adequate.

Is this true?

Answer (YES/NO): NO